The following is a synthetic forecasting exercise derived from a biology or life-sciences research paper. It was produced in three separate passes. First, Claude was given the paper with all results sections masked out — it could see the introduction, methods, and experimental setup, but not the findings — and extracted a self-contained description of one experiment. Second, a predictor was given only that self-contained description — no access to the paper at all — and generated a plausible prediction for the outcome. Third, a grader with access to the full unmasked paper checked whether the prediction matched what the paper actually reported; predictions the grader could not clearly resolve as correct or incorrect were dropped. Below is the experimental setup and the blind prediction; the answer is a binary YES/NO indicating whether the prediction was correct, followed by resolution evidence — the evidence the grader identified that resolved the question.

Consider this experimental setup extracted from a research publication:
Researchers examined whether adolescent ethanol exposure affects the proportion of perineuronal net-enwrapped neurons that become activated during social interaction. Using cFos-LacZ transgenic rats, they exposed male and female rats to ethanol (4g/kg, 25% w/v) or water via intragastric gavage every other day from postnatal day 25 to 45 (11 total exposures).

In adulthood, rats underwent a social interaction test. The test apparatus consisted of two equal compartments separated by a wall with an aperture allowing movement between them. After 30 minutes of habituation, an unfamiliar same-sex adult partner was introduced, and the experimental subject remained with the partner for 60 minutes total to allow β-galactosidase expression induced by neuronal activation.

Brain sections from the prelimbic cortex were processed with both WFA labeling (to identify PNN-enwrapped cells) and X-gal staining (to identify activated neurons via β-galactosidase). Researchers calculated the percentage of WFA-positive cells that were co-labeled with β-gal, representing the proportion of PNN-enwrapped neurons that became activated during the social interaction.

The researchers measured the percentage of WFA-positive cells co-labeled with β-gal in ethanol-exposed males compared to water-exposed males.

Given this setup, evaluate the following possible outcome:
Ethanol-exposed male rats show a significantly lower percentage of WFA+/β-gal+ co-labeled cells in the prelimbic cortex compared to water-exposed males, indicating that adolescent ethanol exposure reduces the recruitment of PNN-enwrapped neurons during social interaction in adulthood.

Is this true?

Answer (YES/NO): NO